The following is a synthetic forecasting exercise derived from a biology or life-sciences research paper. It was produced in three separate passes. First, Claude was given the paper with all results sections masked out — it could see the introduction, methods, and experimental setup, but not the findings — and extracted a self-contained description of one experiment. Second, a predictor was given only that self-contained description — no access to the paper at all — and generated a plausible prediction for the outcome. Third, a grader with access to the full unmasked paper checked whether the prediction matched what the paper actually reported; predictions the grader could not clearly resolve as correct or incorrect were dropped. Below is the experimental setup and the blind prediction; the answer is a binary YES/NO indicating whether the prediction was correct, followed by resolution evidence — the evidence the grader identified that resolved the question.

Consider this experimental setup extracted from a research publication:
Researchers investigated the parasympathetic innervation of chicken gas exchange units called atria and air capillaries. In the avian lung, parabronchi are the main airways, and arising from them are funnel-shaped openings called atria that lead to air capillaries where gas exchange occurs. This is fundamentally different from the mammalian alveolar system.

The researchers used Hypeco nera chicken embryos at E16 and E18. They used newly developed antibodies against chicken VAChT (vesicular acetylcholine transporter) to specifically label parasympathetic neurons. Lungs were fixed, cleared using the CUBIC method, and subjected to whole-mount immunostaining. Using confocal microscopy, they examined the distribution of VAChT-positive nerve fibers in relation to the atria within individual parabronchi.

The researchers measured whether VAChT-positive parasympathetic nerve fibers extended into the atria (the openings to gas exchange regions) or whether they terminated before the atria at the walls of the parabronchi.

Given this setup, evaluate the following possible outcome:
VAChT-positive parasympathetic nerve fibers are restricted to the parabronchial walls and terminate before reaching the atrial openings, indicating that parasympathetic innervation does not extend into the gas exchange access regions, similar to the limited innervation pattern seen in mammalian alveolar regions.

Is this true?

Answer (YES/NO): NO